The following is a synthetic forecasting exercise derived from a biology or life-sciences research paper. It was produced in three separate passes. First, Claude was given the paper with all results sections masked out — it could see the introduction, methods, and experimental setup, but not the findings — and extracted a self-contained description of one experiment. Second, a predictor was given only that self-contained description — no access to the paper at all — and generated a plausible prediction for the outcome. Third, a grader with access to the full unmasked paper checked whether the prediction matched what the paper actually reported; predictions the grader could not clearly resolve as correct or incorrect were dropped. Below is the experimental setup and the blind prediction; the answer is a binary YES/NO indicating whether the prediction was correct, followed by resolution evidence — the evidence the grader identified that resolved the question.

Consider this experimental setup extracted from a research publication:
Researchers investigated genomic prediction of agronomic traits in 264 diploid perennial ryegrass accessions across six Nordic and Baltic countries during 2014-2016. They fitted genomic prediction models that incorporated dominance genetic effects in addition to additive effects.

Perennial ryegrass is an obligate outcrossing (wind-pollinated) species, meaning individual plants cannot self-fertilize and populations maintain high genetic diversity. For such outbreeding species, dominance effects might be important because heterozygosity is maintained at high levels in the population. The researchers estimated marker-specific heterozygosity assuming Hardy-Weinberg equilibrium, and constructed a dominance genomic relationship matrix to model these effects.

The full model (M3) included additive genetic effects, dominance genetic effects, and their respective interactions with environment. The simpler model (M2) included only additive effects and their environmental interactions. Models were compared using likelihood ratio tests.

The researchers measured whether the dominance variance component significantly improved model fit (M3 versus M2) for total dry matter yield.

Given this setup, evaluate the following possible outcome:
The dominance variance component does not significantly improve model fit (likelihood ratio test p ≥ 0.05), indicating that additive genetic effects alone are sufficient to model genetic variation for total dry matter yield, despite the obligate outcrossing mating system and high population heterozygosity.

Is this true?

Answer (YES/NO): NO